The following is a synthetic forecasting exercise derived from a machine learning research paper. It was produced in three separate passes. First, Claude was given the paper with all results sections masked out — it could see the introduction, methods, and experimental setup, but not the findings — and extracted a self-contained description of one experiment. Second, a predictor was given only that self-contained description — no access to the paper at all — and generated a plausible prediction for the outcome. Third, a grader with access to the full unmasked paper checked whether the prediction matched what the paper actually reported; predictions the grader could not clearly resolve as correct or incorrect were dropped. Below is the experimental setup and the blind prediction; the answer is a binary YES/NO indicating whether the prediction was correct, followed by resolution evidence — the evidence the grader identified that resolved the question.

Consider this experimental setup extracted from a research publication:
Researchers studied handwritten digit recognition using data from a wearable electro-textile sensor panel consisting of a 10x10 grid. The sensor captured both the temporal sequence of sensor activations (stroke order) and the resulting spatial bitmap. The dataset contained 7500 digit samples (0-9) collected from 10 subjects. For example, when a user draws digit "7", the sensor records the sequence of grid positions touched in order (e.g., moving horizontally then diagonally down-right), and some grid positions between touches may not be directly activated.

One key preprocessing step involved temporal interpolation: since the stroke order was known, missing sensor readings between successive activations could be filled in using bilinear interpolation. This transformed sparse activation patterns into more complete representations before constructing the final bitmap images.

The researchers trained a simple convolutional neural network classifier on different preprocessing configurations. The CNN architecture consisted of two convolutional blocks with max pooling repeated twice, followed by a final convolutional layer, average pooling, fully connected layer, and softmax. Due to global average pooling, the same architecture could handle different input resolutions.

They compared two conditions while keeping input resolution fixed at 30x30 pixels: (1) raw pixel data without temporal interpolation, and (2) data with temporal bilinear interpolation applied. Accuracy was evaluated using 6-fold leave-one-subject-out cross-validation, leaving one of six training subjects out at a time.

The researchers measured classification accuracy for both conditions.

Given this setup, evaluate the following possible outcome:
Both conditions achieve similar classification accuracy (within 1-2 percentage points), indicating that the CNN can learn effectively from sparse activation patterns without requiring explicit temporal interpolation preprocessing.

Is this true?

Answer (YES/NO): NO